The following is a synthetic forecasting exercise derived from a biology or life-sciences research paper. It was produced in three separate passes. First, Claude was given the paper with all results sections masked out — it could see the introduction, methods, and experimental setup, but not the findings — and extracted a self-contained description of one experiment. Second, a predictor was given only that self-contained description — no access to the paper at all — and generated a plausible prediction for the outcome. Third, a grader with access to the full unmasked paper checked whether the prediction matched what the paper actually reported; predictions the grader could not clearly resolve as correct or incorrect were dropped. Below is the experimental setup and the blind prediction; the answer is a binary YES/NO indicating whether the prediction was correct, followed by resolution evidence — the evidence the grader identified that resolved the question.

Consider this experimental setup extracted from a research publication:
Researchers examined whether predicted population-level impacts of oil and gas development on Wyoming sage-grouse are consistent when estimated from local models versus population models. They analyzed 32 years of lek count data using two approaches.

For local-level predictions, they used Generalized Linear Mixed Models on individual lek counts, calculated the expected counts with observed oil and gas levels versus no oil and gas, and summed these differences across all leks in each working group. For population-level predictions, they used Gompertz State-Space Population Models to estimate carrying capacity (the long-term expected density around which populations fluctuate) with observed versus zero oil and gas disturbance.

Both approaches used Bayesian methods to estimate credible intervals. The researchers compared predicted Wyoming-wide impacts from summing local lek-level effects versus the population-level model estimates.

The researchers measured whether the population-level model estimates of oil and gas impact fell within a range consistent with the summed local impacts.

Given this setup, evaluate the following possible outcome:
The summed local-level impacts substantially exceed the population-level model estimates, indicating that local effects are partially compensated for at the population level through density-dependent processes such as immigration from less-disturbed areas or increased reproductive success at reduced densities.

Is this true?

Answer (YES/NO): NO